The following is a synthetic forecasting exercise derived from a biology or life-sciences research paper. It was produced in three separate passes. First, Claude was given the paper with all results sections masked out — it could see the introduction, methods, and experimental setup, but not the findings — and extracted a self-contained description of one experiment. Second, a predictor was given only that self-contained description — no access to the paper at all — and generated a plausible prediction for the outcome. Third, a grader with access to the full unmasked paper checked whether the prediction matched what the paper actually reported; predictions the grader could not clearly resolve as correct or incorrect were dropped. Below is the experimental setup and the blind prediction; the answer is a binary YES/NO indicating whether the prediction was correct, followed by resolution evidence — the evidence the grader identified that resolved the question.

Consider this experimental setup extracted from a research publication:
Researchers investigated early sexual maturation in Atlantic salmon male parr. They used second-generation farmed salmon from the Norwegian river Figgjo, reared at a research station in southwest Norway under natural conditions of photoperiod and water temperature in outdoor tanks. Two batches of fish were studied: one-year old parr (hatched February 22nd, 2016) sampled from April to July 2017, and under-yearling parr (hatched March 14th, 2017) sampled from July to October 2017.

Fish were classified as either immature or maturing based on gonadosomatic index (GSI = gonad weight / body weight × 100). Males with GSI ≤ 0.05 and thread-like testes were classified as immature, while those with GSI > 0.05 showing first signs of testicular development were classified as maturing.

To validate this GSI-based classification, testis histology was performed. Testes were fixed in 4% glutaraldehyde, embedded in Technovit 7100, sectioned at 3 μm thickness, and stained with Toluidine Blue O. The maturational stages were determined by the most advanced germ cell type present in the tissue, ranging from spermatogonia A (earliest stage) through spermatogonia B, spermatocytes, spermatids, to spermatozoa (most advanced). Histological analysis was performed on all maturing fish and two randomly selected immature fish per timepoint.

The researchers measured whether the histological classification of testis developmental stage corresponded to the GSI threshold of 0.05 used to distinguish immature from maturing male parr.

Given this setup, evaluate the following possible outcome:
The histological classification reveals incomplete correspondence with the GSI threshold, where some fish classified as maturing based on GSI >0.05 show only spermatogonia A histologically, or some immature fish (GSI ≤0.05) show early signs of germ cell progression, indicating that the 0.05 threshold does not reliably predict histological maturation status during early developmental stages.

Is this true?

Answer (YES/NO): NO